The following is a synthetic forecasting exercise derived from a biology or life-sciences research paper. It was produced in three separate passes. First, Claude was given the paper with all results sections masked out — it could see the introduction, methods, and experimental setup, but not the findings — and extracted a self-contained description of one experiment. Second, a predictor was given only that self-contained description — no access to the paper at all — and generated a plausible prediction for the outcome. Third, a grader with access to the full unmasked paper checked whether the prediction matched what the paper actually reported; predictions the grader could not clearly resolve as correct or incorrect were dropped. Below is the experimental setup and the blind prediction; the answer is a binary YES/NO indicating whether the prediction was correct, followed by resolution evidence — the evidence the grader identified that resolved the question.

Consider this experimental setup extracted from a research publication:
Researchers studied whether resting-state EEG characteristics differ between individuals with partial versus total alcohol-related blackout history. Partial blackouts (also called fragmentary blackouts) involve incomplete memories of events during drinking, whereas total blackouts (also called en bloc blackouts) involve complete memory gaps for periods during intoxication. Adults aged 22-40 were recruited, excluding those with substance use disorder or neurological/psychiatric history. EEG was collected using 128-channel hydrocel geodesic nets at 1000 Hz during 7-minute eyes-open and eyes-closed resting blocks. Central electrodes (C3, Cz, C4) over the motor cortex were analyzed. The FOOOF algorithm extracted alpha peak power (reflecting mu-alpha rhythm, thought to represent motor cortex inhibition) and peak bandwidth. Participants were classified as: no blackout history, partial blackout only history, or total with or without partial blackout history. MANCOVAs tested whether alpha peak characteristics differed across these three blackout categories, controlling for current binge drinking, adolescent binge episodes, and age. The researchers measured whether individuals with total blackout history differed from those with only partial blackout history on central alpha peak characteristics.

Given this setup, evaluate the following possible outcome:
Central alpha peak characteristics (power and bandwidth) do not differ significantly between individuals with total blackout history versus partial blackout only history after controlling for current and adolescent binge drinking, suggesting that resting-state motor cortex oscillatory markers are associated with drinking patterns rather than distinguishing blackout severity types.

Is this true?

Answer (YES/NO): NO